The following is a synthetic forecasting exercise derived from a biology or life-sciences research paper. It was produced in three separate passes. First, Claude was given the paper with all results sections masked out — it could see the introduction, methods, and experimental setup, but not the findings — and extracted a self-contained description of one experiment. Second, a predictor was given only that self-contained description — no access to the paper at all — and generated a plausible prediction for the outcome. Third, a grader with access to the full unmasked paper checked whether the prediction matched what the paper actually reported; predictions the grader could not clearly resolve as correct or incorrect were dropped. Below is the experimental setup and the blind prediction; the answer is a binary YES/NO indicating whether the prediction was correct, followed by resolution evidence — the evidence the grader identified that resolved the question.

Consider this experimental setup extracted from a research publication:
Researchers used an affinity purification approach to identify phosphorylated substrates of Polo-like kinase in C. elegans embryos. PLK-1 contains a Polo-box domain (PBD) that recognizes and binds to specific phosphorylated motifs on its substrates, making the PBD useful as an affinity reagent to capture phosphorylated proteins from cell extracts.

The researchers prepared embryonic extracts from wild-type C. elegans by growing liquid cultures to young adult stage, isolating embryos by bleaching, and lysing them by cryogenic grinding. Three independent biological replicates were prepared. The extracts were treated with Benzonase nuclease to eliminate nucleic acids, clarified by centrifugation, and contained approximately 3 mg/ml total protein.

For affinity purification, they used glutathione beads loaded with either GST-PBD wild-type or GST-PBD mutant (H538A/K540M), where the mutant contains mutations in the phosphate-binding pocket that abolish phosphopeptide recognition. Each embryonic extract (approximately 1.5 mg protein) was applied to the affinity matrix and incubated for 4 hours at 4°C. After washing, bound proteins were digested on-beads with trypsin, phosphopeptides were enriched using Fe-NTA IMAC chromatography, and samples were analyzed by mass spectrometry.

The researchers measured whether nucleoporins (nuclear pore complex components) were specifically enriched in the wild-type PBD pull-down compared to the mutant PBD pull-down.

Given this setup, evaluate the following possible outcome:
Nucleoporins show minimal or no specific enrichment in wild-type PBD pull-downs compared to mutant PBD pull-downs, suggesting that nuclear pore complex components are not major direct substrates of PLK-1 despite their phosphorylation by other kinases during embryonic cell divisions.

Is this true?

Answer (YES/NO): NO